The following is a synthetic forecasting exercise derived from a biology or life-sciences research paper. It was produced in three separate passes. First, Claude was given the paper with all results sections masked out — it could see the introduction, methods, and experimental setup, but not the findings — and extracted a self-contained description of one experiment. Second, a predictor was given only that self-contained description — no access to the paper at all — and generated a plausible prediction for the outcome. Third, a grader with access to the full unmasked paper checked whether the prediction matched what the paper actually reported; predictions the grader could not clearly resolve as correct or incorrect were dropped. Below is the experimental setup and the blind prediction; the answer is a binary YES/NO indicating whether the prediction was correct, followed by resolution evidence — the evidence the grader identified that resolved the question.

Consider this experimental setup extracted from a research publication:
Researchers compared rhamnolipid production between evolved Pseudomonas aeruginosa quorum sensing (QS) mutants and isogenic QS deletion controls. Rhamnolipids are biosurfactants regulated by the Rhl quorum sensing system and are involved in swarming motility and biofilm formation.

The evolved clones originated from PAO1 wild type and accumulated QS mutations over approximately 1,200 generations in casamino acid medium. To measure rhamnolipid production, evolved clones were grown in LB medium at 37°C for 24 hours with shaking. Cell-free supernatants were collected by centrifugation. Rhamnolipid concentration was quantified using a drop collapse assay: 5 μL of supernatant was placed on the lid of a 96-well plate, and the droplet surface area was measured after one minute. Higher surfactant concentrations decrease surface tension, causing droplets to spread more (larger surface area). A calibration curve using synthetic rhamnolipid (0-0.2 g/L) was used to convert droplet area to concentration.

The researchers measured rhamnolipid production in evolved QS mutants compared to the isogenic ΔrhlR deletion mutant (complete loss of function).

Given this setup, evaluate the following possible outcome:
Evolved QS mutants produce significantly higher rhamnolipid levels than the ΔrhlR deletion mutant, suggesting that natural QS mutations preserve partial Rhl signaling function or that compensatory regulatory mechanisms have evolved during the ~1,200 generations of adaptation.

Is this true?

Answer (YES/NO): NO